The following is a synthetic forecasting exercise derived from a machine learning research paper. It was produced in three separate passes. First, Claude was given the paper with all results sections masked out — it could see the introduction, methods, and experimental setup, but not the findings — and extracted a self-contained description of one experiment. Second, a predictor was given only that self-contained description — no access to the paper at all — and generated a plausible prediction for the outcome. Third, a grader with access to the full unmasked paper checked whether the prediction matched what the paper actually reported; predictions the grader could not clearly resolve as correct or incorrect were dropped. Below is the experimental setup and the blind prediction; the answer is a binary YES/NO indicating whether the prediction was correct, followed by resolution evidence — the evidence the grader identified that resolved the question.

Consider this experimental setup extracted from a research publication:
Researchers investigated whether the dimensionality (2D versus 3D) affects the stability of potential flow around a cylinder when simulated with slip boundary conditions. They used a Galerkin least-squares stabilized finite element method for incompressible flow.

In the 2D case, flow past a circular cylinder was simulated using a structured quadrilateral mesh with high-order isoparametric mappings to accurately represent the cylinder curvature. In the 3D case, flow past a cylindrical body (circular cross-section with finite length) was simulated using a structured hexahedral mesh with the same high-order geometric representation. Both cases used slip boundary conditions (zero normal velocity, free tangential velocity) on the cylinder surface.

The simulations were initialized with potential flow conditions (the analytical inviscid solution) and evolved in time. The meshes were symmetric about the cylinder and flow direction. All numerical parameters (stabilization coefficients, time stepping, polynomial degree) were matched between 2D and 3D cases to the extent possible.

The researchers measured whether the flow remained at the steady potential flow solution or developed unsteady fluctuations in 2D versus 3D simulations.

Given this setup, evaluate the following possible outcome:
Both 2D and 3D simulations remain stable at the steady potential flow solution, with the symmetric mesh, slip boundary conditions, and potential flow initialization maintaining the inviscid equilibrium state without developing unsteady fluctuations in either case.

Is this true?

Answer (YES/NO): YES